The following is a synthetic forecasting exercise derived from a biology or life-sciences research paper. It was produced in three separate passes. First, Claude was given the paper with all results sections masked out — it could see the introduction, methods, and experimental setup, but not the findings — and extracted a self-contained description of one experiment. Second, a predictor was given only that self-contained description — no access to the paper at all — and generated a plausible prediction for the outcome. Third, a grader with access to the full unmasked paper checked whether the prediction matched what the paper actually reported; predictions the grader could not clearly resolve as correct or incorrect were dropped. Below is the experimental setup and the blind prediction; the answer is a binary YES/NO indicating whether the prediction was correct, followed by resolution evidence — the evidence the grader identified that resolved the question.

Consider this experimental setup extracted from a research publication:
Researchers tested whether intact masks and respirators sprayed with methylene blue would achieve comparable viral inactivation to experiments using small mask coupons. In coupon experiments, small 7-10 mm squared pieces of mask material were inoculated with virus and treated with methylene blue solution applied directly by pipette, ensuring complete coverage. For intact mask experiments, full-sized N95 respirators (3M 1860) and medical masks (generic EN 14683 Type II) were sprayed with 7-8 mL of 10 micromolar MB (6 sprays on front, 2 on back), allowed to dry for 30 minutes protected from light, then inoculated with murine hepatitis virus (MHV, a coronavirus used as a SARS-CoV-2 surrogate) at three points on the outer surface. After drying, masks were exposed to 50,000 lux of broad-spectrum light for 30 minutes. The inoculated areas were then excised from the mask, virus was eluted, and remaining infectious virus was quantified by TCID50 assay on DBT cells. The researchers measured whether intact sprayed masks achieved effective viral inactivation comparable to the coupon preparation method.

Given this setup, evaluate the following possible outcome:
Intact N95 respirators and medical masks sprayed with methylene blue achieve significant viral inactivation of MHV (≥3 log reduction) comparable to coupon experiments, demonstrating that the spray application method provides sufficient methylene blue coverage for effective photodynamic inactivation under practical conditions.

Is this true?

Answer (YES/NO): YES